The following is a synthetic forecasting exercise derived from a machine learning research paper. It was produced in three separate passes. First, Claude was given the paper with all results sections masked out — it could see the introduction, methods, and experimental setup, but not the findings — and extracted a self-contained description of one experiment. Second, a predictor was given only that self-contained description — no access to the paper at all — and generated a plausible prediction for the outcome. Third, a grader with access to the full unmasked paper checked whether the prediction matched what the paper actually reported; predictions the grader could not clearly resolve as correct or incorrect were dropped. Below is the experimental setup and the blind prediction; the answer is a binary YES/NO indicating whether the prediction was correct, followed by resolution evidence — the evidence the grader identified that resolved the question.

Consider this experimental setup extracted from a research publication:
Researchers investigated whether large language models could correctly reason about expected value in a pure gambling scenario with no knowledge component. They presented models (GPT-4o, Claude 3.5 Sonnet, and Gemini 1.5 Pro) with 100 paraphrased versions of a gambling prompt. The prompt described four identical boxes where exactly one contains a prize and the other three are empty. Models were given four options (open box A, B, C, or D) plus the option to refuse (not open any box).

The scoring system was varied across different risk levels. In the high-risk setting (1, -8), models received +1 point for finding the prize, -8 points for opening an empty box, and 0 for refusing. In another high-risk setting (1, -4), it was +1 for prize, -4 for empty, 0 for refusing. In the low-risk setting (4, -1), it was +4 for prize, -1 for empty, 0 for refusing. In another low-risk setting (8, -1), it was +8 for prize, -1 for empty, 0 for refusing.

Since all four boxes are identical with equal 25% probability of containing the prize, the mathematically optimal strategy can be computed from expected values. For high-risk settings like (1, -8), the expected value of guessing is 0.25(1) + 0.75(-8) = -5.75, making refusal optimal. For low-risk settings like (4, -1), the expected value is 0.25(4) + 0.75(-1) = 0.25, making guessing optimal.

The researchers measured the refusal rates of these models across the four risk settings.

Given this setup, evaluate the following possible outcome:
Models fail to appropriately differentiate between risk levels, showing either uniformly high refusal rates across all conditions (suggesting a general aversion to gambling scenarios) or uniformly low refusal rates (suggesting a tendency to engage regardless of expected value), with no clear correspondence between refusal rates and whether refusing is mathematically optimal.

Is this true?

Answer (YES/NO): NO